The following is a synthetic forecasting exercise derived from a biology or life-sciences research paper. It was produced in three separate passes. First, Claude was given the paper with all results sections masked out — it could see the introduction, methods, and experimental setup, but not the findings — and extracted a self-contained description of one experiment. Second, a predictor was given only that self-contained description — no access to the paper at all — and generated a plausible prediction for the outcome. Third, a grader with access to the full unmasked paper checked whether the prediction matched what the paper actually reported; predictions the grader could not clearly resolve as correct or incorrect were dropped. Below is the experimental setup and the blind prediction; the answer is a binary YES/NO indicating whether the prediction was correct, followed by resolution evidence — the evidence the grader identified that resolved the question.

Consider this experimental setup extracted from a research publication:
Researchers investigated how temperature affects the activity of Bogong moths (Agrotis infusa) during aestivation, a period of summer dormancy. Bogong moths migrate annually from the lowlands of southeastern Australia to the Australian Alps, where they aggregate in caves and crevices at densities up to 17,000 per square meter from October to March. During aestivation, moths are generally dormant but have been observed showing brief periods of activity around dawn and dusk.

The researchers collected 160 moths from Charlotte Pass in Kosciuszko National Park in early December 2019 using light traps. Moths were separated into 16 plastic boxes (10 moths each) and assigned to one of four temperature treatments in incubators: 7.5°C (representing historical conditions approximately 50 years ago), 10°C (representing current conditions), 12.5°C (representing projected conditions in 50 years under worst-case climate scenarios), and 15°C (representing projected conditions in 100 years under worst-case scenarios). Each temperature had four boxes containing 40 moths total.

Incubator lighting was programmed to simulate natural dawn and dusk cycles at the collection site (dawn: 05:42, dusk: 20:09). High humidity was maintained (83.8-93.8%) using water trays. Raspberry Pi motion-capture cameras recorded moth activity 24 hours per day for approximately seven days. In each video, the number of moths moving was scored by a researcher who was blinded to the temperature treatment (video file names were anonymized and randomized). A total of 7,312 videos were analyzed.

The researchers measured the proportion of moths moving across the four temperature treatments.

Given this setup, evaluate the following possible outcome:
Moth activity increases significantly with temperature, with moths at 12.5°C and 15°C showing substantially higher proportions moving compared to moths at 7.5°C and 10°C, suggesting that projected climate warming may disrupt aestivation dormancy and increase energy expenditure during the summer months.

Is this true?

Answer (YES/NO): NO